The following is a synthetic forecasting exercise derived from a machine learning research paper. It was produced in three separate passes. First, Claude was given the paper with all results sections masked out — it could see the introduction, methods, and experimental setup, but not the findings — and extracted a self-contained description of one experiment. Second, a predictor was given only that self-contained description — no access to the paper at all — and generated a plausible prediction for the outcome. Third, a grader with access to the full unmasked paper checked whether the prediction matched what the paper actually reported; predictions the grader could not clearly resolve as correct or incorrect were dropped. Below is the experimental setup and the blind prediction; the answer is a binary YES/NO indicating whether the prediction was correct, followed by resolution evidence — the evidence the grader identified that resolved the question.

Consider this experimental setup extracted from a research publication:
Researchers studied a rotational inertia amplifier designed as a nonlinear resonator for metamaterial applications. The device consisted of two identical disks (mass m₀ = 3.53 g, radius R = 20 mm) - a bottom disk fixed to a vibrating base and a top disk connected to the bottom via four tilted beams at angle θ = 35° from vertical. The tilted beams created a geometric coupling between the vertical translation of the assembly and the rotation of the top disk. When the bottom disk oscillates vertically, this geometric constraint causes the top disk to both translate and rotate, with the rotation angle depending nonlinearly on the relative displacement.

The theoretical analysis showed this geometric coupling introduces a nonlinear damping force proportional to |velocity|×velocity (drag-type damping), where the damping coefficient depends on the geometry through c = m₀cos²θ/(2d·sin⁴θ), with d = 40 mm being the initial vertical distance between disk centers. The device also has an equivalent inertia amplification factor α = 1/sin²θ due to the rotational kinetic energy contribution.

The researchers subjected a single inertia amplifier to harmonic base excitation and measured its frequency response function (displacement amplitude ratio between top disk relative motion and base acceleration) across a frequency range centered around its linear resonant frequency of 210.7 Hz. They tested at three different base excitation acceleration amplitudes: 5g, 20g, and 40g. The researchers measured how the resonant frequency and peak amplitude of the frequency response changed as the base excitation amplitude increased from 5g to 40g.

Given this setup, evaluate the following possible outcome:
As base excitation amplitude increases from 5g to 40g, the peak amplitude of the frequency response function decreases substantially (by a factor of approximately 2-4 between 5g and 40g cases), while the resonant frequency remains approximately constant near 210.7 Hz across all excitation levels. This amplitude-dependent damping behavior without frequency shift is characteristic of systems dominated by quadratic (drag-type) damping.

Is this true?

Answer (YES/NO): NO